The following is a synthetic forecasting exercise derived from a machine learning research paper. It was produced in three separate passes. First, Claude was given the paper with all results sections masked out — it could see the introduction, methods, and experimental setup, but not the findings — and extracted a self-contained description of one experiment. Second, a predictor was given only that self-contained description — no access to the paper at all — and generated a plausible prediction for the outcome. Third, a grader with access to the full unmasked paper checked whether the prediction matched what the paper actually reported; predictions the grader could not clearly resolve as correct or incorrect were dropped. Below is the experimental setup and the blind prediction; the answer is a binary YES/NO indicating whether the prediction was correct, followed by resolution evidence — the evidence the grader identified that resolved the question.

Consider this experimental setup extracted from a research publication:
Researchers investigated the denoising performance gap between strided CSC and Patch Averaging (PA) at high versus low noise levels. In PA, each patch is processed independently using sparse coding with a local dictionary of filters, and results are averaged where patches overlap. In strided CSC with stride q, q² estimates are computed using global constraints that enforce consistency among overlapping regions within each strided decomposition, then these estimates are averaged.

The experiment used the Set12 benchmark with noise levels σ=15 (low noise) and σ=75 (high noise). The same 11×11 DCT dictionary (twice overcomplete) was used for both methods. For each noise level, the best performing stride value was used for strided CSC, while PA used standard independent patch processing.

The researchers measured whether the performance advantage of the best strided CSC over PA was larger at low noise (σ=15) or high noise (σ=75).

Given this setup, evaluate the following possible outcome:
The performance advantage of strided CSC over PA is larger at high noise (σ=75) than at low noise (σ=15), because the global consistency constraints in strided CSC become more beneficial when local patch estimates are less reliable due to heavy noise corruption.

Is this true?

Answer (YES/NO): YES